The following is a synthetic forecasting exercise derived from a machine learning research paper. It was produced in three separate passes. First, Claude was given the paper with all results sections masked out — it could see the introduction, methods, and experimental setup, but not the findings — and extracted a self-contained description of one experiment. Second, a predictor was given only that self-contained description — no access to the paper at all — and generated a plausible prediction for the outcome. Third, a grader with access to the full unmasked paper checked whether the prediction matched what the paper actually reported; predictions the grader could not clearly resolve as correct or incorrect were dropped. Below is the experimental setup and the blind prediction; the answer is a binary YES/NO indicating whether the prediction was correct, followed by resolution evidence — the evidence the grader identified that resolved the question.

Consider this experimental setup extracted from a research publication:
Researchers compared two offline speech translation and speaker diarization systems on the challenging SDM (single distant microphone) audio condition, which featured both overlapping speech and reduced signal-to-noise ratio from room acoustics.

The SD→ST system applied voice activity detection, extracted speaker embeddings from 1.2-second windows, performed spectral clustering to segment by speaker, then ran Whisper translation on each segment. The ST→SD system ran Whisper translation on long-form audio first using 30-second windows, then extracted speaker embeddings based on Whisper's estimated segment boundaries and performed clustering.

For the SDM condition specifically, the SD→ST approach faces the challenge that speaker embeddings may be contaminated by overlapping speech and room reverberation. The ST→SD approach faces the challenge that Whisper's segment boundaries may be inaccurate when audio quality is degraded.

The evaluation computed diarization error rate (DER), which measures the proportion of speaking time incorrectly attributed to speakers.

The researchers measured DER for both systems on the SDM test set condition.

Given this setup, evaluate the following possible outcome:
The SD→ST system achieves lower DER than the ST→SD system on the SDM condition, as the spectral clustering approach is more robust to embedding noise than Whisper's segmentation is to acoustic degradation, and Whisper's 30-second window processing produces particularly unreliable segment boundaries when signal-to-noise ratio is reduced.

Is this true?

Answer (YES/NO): NO